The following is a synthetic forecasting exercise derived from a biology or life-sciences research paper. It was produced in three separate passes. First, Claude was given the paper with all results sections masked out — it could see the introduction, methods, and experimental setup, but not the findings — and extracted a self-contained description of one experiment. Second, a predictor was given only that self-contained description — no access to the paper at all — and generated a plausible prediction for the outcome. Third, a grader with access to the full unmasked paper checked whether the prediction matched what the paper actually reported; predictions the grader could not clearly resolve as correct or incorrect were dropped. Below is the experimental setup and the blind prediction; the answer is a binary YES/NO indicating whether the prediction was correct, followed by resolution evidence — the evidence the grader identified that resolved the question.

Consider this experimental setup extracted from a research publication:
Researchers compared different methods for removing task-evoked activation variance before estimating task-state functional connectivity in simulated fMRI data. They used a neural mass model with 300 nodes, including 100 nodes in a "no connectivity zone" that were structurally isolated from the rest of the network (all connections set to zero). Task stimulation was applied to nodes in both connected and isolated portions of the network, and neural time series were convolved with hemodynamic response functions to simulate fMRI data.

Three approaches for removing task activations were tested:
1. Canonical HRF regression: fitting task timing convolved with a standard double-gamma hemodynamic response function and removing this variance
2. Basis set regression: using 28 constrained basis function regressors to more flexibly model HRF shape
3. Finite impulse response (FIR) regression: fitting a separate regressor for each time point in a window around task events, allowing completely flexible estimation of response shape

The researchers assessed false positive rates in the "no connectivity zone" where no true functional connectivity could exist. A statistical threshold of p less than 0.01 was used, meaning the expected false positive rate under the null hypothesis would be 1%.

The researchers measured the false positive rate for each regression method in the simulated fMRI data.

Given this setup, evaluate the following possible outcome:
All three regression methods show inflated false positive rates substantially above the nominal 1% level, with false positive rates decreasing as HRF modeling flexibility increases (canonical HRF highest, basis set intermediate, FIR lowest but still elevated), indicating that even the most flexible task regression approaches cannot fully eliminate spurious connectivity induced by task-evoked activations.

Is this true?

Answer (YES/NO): NO